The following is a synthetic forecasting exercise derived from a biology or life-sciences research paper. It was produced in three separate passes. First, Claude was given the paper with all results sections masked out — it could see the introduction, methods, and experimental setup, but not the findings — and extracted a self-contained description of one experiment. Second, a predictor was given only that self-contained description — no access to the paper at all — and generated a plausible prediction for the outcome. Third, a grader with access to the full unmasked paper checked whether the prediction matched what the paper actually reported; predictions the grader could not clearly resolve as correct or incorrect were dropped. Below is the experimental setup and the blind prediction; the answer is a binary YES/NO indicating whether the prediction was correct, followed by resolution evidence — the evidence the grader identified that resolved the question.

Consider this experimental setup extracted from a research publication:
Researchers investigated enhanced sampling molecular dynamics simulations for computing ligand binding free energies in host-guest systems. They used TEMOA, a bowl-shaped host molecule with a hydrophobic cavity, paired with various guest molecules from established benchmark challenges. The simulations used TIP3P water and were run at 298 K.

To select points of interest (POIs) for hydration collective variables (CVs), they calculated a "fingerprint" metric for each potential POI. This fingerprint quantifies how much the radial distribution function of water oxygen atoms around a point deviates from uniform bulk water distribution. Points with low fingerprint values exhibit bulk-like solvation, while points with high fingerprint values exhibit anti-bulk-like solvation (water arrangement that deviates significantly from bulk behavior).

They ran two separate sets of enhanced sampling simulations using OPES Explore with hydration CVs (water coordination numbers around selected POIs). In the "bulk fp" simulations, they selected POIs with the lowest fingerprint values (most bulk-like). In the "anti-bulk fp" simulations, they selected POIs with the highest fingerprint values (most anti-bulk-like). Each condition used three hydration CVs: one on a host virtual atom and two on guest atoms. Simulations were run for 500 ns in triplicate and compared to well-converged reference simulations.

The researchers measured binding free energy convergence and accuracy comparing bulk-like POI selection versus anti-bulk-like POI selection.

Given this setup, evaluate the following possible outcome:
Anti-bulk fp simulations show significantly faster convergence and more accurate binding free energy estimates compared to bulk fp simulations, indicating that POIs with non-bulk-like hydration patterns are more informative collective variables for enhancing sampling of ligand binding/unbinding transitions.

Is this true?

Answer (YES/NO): YES